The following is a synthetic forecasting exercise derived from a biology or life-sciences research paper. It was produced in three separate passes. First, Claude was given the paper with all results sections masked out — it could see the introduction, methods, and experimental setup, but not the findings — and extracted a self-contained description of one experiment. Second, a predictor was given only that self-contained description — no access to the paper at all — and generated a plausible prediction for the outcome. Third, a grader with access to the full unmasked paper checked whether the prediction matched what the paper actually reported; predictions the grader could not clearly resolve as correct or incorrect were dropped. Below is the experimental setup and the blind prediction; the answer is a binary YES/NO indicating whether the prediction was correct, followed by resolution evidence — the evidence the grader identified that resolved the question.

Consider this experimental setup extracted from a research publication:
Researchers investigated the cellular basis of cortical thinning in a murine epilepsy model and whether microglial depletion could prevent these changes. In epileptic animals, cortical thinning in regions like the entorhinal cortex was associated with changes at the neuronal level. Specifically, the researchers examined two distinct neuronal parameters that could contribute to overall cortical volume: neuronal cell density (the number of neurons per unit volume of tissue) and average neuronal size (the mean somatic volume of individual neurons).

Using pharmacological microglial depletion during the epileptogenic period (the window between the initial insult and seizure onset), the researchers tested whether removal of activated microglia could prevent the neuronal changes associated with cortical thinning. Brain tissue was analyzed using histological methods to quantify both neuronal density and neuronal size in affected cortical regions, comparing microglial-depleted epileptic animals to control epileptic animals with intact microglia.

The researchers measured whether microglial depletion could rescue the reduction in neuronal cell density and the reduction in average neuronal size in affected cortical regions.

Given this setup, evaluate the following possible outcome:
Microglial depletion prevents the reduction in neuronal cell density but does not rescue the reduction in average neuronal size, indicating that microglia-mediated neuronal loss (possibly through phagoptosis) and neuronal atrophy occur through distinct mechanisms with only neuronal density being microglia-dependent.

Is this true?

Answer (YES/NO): YES